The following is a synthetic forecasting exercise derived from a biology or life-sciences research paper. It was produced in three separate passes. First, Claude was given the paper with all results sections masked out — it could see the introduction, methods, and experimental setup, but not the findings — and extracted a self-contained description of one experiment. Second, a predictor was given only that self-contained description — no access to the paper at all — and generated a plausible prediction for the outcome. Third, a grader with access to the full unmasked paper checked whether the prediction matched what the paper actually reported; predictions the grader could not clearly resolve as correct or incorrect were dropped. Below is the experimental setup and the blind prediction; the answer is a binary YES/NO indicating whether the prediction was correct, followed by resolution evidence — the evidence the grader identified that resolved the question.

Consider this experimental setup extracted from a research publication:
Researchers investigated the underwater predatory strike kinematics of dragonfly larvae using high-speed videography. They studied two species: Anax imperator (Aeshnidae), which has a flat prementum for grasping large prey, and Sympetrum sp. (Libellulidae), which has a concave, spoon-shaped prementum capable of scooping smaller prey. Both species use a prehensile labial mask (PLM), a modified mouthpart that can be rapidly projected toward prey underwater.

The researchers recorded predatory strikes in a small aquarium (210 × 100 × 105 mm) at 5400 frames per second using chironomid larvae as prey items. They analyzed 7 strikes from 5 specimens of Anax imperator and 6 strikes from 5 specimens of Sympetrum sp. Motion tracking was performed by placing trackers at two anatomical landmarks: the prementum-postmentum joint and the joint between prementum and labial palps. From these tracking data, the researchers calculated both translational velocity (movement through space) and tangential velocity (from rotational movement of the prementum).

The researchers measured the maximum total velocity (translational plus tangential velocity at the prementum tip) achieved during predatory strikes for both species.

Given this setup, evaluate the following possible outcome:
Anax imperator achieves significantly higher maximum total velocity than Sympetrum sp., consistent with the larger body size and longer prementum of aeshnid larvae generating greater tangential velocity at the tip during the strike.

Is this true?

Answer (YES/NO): NO